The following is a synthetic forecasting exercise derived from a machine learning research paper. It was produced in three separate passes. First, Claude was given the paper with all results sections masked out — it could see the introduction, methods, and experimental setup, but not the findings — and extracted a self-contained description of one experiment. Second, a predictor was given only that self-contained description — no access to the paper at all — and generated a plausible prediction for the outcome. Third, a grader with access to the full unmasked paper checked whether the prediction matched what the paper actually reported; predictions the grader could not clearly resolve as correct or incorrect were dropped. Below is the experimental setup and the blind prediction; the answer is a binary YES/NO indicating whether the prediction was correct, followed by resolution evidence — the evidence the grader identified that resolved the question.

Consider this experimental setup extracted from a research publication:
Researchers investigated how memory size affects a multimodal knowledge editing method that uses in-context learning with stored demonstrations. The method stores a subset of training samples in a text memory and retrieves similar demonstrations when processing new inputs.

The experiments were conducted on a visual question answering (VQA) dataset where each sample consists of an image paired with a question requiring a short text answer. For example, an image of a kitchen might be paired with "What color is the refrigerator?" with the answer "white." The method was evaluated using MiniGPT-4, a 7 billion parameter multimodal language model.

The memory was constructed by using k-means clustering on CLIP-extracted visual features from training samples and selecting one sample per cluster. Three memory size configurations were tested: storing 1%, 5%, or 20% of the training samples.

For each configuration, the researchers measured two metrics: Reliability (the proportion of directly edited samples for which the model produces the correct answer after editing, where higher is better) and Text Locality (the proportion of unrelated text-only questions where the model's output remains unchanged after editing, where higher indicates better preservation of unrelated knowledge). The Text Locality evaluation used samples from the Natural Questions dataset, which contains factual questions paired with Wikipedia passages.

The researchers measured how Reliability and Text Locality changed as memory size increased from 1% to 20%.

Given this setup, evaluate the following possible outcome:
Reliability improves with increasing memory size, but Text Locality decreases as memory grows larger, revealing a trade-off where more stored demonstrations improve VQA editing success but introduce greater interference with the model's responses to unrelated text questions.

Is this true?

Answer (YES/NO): NO